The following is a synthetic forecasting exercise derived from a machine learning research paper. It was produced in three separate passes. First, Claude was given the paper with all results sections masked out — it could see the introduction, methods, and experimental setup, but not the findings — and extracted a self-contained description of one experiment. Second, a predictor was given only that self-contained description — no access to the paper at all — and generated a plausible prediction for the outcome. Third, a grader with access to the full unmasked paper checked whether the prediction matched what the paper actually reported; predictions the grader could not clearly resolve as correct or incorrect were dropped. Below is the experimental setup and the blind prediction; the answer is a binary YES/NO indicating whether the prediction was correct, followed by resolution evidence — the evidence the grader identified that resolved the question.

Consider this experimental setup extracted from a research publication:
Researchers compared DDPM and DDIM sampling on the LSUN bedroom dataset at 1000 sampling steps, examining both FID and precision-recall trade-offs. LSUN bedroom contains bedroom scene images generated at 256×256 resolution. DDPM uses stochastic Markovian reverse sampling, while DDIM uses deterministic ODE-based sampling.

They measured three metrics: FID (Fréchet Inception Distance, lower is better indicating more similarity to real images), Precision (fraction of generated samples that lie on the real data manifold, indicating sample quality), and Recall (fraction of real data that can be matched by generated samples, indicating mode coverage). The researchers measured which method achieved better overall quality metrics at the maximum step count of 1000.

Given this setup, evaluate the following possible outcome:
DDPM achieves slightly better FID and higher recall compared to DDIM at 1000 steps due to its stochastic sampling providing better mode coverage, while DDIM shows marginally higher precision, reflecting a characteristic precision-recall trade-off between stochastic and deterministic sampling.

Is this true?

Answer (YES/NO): NO